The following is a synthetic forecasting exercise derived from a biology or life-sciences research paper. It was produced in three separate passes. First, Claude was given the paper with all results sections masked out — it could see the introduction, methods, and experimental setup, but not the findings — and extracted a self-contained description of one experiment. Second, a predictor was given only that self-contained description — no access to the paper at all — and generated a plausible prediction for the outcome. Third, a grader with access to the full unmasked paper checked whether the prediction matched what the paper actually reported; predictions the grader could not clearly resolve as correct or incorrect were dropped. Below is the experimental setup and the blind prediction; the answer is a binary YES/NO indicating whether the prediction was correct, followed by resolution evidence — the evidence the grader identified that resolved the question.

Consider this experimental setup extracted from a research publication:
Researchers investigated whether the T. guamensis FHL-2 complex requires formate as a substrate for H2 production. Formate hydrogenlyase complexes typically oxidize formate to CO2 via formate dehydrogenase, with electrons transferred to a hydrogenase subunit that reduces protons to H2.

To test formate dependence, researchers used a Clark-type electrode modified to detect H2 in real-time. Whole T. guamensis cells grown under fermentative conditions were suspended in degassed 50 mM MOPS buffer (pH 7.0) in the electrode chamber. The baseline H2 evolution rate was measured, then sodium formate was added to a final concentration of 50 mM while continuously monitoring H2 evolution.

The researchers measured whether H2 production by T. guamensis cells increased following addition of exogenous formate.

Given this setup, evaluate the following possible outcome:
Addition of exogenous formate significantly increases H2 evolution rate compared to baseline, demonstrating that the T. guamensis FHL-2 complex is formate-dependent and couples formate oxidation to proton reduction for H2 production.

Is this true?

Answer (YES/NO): YES